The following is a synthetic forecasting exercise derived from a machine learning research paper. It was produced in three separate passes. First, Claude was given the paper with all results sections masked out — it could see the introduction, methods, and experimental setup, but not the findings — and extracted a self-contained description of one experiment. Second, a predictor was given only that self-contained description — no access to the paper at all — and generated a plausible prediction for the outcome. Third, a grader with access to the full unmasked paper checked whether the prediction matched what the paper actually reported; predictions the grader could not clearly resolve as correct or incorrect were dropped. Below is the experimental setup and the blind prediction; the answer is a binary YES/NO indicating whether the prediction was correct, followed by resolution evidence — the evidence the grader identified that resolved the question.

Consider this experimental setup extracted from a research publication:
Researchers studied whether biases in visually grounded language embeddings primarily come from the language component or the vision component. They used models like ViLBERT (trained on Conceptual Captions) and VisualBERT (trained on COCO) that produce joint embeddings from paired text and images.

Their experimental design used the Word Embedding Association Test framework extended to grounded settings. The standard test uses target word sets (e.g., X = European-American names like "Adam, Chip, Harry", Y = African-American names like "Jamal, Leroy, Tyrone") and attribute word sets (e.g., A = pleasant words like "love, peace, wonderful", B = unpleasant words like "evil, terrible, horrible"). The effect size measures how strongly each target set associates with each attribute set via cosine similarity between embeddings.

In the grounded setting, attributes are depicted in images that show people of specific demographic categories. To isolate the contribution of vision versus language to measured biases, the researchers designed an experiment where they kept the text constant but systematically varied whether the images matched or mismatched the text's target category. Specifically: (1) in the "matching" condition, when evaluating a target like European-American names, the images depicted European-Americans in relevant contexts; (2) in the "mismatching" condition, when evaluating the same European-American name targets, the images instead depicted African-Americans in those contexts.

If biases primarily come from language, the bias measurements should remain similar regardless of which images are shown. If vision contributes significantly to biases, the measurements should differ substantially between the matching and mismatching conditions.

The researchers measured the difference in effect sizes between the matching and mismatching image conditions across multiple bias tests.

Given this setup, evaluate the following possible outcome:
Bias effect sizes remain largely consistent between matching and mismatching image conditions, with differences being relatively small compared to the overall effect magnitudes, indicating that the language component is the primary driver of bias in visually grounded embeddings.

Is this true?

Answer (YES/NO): YES